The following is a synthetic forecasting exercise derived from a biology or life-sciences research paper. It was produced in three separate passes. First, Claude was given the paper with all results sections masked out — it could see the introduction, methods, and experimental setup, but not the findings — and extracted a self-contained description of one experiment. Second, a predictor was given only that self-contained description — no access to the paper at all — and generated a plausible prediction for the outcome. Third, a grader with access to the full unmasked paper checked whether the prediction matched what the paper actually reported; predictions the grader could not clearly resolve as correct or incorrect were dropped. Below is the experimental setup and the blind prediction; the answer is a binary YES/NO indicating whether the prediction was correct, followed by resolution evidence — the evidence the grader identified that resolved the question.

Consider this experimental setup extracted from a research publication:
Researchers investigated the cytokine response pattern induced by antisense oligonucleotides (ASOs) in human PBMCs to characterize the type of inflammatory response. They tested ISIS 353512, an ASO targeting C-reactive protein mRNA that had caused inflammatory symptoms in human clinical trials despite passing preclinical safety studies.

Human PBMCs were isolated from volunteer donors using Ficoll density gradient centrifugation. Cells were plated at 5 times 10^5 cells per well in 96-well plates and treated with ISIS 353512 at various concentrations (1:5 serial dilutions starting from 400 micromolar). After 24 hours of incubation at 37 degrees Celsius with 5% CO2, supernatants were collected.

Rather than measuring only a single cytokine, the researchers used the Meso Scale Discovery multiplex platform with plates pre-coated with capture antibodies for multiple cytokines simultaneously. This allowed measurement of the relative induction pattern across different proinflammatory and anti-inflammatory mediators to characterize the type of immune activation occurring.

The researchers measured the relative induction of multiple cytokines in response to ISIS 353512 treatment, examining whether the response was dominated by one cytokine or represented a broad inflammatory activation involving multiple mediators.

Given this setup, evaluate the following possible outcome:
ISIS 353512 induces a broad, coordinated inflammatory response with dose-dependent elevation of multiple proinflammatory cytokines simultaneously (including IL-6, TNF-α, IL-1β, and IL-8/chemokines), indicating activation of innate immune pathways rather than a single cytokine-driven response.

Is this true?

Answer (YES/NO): NO